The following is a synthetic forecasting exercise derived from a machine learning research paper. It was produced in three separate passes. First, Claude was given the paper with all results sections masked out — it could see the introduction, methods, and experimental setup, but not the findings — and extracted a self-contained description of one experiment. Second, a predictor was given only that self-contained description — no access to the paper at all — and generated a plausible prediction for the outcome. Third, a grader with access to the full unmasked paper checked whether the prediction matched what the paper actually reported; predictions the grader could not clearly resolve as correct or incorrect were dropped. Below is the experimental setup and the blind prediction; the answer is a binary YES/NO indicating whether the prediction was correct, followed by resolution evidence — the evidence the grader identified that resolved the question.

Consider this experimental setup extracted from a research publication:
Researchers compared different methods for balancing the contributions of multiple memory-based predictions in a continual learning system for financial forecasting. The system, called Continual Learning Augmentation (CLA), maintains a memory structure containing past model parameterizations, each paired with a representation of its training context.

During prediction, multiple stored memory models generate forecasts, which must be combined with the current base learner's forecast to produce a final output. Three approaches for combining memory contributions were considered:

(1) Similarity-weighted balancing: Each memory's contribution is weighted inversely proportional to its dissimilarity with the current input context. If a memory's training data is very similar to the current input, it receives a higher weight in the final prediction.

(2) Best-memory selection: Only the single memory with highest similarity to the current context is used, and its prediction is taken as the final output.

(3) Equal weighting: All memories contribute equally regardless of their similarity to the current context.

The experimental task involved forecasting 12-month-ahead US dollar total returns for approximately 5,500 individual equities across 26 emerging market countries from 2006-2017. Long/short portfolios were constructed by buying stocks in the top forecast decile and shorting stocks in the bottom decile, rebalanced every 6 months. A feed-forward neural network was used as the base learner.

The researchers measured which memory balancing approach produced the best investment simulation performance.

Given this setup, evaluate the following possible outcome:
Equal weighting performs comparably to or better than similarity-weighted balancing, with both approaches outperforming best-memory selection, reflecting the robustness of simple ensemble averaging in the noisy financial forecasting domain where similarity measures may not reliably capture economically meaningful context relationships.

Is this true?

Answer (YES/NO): NO